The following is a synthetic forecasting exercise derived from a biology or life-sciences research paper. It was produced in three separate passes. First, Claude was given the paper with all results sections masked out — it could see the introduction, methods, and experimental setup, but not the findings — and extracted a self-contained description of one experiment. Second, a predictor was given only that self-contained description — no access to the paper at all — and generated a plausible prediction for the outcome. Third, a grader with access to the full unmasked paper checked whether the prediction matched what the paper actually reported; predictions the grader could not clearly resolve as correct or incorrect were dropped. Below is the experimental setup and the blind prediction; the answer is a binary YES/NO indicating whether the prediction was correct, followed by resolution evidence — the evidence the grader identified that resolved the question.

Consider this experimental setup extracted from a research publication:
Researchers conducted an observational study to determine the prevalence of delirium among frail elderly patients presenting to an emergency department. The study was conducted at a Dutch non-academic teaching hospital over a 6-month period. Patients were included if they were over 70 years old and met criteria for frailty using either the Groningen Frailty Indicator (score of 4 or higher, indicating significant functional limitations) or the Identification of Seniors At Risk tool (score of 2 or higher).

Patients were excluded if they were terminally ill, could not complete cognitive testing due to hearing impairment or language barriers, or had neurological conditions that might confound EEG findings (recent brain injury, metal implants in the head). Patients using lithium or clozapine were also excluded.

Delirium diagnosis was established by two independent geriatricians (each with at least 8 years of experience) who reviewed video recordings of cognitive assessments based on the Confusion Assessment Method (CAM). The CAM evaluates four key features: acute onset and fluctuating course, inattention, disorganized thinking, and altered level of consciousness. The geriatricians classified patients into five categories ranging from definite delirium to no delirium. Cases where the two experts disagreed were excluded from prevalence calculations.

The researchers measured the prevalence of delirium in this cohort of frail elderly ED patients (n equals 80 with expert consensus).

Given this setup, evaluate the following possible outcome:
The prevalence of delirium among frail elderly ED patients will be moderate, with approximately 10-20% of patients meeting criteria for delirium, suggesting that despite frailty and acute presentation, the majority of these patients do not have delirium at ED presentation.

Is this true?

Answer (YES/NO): NO